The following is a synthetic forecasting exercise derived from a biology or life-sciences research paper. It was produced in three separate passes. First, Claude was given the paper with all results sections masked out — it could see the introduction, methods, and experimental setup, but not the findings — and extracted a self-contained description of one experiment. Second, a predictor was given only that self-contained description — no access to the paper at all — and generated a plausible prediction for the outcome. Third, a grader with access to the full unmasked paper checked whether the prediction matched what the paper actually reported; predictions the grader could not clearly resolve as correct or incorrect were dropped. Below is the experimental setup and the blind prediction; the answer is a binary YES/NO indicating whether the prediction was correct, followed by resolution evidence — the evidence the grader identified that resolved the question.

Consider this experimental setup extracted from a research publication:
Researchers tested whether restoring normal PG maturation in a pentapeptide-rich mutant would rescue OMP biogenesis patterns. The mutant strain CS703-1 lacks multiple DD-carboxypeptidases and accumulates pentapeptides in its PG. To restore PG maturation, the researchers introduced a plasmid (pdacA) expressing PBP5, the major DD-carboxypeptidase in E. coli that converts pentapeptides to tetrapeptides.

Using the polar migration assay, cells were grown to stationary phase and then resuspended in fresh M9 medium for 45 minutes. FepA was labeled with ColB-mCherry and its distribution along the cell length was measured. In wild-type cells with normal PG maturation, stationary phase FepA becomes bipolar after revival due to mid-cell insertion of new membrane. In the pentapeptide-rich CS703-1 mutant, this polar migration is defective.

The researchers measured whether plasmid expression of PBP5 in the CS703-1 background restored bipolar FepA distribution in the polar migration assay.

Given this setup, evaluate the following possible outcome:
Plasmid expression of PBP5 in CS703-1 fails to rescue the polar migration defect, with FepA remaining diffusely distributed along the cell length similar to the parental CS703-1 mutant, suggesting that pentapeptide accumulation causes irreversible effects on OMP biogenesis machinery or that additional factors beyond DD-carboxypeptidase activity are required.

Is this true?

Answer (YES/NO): NO